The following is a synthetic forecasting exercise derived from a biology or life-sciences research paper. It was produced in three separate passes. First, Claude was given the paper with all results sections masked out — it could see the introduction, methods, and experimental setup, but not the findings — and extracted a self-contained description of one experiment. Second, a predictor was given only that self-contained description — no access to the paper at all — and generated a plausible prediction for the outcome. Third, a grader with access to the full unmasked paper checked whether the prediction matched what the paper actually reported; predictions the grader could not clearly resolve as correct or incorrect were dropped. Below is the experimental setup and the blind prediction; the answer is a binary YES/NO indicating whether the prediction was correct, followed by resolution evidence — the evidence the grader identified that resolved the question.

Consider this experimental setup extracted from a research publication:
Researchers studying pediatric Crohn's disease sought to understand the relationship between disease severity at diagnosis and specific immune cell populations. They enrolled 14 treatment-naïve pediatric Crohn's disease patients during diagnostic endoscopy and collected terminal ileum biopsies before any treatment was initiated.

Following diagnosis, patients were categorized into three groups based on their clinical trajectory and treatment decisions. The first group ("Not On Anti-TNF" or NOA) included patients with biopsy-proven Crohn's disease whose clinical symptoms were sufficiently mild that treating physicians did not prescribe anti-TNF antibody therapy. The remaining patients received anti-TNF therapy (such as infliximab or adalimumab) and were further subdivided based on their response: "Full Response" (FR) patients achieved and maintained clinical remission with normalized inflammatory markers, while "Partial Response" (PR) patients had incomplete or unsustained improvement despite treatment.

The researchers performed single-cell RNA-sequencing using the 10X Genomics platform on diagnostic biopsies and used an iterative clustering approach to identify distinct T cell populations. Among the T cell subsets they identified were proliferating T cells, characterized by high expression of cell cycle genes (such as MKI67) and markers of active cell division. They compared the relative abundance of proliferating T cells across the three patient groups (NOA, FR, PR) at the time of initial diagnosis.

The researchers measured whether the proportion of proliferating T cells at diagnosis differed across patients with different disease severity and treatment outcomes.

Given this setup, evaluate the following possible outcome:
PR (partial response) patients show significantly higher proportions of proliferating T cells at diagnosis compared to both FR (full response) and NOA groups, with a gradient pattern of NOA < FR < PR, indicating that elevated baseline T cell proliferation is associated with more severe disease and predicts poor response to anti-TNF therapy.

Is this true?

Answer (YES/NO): NO